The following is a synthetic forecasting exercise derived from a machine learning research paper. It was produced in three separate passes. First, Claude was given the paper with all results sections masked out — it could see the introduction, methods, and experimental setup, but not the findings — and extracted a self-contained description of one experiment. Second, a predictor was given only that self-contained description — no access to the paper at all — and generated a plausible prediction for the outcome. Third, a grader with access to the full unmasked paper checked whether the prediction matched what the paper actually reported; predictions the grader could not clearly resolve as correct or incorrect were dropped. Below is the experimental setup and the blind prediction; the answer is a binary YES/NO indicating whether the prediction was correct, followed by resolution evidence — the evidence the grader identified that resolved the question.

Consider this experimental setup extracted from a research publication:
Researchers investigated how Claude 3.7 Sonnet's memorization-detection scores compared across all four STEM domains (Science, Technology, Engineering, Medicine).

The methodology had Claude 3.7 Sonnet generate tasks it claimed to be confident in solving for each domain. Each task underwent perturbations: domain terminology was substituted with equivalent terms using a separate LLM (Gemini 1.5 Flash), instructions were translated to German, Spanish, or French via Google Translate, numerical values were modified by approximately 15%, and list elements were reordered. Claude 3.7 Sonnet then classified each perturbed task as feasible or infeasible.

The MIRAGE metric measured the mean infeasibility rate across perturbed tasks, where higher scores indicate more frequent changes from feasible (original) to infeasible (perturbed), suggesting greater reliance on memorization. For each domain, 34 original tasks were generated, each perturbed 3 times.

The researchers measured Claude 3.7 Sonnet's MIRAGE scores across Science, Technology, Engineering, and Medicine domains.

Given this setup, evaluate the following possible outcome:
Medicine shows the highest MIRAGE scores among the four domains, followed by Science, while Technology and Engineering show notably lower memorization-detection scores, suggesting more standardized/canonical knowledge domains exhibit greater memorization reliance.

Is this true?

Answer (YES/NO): NO